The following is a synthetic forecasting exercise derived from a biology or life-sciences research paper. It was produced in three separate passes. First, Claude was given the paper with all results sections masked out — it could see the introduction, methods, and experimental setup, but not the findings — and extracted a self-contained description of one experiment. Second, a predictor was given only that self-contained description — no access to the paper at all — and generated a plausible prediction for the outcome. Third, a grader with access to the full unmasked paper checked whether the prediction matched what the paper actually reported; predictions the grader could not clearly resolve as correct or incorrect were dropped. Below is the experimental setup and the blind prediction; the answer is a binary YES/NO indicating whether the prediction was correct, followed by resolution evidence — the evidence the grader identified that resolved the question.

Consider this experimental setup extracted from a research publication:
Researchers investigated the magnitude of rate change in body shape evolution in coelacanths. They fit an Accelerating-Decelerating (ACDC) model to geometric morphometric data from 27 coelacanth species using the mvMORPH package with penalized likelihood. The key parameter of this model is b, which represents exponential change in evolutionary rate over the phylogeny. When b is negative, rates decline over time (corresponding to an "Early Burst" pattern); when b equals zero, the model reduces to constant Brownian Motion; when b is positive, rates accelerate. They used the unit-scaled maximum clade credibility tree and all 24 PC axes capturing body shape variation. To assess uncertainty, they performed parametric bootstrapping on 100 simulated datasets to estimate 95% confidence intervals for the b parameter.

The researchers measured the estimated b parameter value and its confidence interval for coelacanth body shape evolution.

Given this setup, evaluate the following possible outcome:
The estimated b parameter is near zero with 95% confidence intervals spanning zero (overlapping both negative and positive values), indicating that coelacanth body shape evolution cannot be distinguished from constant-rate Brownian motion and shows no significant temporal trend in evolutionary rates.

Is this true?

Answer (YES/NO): NO